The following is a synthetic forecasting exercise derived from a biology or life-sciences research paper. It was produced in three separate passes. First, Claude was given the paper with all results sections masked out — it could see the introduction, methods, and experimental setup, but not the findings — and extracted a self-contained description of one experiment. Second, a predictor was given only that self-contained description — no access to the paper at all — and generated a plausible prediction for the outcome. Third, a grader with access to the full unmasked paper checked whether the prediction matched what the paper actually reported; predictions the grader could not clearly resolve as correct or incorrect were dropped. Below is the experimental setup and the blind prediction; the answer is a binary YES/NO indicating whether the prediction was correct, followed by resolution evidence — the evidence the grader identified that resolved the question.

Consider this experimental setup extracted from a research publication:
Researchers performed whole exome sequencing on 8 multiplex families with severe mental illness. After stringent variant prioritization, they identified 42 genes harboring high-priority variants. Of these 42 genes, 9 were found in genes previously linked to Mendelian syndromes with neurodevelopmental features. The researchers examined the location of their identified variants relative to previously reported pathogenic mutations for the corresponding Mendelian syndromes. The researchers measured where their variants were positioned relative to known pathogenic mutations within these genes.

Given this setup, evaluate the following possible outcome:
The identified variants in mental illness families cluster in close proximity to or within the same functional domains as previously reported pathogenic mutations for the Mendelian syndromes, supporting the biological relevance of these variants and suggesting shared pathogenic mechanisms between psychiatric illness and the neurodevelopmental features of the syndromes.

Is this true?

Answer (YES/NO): YES